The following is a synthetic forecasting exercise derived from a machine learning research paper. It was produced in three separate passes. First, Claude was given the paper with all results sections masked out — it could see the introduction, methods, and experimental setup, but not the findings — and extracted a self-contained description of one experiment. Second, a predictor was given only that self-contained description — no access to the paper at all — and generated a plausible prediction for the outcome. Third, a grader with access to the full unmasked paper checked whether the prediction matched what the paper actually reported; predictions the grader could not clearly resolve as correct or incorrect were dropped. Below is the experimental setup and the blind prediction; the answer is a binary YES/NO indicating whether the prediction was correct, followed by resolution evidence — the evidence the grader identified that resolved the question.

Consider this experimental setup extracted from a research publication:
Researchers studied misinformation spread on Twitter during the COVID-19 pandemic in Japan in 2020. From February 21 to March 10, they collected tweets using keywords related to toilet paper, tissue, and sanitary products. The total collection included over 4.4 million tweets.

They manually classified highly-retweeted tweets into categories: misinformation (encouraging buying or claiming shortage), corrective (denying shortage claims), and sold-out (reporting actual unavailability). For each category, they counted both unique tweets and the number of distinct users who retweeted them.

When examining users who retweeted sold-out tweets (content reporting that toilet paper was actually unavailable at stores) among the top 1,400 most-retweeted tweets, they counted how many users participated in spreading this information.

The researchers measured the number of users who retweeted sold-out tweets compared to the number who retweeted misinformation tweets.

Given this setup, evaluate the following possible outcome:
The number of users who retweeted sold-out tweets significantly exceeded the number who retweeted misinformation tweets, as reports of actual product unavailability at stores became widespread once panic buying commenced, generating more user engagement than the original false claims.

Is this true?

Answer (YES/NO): YES